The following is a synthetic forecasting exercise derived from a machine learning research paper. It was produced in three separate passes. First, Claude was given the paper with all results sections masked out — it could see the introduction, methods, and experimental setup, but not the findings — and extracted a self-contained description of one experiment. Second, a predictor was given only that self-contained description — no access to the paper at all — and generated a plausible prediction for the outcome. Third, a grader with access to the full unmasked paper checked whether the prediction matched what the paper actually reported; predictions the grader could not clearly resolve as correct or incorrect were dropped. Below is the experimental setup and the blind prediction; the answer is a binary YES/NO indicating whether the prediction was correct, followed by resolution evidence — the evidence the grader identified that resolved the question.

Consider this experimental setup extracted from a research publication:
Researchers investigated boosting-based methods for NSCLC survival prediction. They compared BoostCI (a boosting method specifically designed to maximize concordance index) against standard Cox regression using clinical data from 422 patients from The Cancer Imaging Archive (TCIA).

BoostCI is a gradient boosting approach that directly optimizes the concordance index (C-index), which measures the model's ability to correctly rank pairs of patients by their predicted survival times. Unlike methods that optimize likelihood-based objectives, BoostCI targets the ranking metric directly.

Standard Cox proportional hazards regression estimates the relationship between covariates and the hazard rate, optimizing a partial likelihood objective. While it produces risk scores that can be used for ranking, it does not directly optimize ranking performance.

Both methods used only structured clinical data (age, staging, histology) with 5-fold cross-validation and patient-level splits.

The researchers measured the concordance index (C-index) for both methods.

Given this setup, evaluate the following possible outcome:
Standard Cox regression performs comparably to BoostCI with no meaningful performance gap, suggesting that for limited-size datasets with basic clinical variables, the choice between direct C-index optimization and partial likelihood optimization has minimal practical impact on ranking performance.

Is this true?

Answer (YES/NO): NO